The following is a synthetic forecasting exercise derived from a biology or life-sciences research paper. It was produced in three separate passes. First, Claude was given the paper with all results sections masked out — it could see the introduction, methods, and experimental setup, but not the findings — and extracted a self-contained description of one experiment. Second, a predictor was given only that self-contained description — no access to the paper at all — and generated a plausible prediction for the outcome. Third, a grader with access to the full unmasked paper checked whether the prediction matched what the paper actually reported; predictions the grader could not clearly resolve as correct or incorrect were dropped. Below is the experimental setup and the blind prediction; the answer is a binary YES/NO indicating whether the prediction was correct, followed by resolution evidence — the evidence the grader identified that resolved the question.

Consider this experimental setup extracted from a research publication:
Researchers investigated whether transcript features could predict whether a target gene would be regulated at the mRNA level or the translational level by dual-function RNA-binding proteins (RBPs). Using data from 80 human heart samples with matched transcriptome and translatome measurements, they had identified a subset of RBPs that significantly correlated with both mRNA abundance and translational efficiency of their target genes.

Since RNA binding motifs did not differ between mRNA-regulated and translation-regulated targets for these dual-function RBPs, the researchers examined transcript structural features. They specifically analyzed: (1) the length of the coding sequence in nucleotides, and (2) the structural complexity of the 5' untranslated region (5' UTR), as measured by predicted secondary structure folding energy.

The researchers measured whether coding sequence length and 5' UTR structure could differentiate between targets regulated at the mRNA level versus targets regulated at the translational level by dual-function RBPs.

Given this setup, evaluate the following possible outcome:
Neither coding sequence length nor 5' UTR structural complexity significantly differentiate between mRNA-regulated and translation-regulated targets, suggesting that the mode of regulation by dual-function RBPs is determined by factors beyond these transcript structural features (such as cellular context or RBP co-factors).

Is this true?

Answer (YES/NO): NO